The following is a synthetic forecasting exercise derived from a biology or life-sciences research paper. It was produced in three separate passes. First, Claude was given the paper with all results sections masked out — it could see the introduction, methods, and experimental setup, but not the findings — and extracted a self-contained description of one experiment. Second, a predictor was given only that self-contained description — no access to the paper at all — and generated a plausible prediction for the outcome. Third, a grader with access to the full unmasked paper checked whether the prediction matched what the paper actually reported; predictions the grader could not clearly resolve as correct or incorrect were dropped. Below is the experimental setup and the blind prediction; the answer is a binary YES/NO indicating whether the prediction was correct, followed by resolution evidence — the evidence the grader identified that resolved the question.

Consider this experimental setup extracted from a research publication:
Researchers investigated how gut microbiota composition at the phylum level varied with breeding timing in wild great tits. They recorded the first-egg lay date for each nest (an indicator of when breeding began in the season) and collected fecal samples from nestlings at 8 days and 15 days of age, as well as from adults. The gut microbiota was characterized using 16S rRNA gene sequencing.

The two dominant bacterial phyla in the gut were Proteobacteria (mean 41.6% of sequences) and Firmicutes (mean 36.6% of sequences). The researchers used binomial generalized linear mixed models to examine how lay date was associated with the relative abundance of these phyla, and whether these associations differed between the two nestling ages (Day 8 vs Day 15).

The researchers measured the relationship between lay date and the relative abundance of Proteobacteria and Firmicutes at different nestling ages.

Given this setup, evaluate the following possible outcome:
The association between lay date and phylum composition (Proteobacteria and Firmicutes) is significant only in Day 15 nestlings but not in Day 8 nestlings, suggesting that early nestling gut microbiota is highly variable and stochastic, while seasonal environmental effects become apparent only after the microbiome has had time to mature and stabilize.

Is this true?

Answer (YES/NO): NO